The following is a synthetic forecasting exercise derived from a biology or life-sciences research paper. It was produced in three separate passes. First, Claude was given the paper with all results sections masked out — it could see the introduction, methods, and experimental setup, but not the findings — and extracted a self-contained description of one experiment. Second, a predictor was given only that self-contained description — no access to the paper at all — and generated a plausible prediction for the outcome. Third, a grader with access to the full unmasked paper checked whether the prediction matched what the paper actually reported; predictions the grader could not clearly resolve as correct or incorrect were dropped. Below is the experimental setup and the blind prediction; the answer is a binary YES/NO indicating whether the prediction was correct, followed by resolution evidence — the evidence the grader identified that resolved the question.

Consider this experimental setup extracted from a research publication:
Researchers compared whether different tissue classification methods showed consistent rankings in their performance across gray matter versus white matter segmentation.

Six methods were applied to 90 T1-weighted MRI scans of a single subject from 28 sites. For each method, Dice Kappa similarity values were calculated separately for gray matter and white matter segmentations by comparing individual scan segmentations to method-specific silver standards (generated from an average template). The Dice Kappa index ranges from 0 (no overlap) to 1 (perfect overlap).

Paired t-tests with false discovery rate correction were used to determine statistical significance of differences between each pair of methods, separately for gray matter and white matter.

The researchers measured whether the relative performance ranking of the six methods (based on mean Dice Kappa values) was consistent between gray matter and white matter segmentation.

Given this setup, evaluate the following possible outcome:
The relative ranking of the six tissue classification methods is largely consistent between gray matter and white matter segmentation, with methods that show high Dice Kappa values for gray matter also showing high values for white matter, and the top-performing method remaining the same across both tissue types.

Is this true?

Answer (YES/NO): NO